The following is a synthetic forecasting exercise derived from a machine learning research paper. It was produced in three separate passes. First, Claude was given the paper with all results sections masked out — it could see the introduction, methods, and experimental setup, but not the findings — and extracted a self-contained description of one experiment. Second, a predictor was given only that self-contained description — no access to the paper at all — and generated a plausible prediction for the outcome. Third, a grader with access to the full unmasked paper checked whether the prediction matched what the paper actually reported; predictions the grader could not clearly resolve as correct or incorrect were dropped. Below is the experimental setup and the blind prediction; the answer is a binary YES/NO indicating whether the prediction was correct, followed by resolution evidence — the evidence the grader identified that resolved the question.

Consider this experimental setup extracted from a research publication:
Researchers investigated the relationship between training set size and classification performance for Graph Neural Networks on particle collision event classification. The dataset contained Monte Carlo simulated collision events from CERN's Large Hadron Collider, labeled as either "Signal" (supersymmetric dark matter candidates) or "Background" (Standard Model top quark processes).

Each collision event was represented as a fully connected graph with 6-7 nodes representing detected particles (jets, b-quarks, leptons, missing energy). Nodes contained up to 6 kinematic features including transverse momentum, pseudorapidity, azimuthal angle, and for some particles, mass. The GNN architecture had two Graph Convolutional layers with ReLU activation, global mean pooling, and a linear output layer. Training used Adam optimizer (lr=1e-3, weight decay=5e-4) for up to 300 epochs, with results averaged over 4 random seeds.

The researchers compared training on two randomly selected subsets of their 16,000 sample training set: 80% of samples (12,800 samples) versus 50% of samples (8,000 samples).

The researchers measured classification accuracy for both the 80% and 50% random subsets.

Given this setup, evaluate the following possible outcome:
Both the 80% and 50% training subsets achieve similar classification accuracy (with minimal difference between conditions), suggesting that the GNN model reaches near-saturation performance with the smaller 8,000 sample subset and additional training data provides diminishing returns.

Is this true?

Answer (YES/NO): YES